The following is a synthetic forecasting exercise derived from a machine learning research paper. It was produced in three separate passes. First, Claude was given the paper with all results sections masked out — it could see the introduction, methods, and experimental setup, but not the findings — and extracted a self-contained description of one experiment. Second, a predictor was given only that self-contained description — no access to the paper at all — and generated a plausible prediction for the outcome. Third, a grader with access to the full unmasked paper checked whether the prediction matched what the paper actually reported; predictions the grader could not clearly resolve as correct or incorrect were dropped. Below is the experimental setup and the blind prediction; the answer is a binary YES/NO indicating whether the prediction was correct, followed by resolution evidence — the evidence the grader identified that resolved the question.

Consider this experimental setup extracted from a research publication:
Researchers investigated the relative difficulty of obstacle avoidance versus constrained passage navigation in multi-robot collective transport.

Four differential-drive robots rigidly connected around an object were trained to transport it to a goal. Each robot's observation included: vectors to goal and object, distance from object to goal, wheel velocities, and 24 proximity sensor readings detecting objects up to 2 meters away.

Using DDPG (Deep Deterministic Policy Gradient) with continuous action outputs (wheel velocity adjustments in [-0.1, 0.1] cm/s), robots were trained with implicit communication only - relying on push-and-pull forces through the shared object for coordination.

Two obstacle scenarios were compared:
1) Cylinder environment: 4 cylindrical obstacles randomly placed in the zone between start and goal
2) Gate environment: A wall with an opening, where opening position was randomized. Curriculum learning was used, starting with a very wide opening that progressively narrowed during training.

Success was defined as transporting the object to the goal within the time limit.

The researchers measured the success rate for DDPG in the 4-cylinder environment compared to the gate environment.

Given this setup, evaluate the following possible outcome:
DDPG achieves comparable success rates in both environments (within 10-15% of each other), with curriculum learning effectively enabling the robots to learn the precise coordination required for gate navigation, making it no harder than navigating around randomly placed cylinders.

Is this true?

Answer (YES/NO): NO